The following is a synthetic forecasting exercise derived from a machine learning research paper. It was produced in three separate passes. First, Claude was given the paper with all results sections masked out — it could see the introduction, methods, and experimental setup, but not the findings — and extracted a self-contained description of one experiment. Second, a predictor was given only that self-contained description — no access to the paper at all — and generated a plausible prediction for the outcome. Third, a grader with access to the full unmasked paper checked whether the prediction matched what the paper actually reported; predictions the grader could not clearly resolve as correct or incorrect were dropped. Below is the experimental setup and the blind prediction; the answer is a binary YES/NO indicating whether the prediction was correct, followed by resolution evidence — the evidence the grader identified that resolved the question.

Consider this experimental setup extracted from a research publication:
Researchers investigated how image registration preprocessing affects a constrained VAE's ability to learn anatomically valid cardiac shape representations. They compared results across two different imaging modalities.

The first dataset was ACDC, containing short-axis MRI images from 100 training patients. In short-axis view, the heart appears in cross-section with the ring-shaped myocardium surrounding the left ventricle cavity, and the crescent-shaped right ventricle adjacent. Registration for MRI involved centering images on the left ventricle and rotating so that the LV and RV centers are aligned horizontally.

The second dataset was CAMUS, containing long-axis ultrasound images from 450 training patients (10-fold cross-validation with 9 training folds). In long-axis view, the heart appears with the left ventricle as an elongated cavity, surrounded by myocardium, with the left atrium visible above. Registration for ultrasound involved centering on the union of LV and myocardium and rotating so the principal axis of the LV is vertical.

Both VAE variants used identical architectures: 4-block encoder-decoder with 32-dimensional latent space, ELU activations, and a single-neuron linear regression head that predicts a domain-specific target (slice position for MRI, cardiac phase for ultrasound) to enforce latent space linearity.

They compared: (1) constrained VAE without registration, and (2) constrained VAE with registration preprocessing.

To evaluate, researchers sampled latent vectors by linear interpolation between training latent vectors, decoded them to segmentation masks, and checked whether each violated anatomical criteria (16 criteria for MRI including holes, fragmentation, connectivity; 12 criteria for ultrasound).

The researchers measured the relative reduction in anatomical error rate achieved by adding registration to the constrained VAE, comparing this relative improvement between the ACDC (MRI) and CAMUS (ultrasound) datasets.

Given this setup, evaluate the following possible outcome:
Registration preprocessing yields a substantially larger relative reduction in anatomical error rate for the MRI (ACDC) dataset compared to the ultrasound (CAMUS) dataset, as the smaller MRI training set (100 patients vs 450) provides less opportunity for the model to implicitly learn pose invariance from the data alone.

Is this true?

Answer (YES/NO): NO